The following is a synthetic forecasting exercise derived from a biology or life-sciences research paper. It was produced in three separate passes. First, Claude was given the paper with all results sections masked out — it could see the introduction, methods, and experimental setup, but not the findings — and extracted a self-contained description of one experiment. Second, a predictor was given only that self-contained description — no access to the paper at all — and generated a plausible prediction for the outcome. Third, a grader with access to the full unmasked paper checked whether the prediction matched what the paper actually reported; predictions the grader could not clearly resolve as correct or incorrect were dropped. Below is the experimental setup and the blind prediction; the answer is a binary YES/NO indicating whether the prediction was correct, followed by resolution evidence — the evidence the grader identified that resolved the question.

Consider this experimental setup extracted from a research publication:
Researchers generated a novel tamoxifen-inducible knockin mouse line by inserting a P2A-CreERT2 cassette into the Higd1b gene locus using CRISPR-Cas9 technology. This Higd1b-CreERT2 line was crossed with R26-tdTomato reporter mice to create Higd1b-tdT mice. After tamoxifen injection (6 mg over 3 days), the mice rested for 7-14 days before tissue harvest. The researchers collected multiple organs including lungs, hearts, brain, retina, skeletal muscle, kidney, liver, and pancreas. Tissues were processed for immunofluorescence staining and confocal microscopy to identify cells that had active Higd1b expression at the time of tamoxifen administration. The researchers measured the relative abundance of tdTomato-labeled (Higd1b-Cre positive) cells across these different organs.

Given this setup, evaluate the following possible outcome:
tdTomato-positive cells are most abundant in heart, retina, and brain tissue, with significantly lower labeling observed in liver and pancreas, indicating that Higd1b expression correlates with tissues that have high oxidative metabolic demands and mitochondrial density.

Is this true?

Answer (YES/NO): NO